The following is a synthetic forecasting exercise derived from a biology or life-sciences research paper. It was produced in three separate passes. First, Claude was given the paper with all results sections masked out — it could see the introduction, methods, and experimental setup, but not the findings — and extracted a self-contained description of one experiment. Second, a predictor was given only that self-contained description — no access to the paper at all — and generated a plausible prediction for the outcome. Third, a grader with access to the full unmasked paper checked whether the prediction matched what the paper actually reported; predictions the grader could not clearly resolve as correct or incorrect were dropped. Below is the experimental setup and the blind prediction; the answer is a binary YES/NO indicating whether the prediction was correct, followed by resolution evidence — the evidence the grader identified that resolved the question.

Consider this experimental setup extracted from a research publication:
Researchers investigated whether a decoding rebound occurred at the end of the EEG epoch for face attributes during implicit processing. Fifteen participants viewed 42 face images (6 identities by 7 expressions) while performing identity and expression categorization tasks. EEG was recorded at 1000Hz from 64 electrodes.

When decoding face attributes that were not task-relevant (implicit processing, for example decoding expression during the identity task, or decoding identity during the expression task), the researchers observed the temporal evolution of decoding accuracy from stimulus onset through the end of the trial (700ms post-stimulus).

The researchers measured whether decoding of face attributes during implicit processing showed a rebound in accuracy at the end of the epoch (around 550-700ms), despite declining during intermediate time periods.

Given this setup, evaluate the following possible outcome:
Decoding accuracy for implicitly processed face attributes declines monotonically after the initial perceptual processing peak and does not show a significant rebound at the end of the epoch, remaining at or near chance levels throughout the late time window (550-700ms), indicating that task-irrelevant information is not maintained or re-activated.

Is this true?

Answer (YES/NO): NO